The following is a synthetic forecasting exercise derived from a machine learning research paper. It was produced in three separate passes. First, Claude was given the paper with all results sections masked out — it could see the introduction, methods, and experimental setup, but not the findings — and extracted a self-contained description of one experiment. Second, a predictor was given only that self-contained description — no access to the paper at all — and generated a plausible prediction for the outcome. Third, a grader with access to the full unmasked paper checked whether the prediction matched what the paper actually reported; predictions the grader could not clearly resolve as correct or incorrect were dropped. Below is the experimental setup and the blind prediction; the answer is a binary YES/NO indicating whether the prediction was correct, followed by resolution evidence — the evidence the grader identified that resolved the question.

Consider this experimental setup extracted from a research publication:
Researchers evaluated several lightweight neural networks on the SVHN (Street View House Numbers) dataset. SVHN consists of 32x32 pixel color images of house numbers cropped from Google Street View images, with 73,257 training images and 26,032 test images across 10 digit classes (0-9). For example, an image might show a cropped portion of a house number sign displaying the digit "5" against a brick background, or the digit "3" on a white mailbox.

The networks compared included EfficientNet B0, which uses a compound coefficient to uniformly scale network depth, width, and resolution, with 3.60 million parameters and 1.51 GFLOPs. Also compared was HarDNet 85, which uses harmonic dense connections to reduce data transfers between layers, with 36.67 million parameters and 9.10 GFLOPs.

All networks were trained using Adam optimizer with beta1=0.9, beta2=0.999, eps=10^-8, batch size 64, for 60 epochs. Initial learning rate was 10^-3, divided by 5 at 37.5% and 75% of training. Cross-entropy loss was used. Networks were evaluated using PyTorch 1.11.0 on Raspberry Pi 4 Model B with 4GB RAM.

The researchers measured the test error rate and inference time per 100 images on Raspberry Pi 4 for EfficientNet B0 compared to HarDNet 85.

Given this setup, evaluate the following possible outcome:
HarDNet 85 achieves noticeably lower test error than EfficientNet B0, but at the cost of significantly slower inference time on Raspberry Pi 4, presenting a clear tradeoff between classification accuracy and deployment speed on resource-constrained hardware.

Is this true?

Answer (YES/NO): NO